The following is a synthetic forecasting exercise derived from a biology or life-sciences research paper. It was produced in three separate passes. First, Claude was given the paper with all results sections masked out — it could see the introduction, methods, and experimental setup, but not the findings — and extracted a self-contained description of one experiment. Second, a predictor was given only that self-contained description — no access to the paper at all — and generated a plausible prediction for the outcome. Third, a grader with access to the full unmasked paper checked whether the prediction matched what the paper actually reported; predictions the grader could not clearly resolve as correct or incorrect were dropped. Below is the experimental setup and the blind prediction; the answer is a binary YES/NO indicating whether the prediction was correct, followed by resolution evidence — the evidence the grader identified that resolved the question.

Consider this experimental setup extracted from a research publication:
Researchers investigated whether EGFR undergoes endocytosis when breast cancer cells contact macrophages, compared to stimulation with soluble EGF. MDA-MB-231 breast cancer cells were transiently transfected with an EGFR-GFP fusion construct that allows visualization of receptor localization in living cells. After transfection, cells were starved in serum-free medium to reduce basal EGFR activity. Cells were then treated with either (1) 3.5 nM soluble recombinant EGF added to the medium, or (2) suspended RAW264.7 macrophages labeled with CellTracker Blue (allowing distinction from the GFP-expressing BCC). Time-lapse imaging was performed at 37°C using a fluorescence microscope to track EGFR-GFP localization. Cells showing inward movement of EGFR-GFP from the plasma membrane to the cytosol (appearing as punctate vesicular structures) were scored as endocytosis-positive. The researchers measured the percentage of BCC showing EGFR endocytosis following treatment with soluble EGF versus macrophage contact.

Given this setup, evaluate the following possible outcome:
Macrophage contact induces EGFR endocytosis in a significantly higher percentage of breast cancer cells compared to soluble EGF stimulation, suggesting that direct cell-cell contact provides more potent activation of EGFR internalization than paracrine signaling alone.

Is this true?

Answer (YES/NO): NO